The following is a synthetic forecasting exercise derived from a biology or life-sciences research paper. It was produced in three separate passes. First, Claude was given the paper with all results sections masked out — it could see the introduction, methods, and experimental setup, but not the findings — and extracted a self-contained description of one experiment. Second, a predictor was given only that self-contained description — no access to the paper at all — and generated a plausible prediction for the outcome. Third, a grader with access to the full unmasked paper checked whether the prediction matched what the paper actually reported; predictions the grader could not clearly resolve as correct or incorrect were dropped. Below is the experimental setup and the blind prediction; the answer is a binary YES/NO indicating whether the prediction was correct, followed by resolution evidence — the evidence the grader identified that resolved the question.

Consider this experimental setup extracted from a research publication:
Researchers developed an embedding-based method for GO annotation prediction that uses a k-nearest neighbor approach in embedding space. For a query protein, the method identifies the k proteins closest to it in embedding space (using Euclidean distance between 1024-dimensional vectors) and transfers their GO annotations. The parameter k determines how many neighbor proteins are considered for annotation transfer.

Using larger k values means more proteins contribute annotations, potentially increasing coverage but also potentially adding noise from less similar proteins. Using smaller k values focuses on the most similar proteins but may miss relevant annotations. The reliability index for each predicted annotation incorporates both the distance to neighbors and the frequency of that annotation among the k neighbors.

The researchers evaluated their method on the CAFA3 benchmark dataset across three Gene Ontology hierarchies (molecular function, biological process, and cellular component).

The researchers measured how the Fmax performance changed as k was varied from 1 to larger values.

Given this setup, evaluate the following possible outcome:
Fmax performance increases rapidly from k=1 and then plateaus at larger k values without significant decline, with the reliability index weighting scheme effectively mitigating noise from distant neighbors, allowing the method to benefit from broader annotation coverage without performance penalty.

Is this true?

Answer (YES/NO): NO